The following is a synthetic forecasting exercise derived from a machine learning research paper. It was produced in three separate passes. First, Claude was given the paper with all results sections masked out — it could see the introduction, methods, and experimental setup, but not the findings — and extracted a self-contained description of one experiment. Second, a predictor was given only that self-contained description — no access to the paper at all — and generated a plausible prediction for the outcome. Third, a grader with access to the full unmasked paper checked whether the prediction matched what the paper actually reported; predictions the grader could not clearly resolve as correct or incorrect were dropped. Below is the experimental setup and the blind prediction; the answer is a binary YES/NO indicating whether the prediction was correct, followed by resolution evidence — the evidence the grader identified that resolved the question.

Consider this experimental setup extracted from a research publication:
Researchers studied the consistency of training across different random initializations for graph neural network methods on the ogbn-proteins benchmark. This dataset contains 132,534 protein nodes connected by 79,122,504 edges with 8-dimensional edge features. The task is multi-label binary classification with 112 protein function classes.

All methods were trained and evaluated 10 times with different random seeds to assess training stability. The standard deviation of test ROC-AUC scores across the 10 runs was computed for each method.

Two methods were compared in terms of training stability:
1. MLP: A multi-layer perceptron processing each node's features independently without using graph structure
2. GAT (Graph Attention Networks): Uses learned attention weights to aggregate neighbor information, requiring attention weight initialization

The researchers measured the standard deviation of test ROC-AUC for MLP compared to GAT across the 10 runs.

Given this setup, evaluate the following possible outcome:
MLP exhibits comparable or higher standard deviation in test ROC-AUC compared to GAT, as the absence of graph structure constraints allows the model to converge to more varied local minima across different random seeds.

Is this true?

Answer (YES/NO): YES